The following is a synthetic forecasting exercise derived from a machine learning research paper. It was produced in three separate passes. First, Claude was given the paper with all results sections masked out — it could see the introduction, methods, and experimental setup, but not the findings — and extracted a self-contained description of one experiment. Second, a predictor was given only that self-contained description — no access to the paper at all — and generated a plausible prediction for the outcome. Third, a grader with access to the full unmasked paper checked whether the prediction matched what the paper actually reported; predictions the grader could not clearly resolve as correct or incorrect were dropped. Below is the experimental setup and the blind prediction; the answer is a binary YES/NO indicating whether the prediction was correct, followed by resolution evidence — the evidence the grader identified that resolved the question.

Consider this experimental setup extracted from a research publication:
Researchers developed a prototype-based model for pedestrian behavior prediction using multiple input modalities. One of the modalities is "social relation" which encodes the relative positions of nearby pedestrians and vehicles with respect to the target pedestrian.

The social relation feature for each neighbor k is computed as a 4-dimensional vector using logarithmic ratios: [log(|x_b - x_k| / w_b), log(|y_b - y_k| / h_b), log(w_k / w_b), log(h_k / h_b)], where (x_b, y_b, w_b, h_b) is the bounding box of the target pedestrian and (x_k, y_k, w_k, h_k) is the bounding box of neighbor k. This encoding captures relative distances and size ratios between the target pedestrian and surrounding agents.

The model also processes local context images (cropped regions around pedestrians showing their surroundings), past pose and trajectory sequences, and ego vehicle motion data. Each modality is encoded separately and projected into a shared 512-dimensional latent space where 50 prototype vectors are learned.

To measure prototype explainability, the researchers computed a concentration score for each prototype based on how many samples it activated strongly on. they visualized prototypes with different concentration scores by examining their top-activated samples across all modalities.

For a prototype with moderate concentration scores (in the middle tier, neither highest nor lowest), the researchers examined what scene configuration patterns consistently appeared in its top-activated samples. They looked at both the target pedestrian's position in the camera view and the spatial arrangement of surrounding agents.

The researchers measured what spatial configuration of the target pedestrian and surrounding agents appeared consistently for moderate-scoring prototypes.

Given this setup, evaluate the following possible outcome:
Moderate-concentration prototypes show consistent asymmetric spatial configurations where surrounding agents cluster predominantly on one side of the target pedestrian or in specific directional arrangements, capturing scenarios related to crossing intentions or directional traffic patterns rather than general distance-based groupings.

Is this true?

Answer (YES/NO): NO